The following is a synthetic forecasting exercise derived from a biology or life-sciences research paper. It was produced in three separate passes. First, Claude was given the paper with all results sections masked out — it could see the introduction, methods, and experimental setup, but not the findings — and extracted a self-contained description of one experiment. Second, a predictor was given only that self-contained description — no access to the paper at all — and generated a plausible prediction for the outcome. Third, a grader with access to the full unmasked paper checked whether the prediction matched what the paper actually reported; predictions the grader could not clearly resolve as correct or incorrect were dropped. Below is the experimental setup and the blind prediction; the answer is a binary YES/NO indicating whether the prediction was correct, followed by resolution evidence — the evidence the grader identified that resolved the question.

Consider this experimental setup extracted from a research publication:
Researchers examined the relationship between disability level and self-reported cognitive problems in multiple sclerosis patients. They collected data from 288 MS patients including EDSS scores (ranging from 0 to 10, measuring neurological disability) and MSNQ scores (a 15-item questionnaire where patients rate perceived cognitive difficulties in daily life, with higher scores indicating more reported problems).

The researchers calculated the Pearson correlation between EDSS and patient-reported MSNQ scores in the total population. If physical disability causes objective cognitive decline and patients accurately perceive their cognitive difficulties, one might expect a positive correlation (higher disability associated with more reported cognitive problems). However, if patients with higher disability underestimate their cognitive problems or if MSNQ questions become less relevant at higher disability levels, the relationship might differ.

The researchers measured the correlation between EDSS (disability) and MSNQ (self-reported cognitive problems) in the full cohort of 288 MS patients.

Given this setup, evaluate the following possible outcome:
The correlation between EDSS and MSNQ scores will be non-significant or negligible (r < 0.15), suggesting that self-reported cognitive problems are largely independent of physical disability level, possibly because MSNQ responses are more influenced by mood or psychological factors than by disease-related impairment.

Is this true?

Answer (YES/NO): YES